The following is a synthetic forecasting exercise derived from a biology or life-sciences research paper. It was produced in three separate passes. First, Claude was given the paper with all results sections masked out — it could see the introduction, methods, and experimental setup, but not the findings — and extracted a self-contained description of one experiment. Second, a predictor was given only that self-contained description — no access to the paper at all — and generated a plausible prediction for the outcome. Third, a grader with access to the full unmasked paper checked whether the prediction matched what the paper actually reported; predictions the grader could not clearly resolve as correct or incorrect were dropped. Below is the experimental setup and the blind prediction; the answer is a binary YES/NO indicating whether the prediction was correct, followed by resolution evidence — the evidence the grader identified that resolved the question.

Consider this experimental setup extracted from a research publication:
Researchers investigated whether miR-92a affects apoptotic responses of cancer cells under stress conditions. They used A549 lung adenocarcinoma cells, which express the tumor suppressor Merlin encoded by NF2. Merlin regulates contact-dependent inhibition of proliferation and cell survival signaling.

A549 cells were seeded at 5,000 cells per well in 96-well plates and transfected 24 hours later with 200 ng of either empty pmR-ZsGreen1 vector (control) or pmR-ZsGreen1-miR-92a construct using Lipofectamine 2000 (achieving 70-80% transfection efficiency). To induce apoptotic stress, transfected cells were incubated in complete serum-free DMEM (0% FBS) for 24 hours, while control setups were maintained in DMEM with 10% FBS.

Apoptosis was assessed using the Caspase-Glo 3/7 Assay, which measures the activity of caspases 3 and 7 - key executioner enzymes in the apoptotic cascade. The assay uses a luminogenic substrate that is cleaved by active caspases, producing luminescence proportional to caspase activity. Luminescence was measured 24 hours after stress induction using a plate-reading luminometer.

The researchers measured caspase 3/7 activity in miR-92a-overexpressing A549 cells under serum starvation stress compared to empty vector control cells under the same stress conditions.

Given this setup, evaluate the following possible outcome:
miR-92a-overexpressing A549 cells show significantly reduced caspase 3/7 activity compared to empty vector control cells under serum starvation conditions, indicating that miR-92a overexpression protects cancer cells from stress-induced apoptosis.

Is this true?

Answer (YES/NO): YES